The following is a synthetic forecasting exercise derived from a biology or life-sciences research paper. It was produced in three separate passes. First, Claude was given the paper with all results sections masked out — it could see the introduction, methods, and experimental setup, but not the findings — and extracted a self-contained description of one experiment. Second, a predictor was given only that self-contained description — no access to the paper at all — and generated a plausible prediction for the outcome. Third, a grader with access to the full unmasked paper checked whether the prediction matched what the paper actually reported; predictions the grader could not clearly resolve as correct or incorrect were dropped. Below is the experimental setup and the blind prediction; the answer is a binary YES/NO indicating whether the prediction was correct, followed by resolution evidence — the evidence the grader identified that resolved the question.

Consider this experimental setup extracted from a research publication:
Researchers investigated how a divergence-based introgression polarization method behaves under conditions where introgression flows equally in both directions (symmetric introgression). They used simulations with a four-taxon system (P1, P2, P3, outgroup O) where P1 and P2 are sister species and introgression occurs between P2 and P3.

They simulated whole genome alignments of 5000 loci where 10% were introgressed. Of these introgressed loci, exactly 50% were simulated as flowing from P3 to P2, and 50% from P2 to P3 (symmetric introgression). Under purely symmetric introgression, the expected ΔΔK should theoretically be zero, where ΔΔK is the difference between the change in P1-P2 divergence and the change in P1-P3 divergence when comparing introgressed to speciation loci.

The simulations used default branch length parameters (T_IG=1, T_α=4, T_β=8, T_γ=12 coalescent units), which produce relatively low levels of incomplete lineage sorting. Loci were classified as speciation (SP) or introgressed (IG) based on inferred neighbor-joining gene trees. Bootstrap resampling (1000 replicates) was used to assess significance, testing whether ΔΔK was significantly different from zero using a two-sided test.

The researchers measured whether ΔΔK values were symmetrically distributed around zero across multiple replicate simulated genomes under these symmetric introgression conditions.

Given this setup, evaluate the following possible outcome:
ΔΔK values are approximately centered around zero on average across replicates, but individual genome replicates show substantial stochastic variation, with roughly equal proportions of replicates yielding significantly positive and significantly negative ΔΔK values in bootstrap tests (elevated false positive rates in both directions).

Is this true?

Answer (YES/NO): NO